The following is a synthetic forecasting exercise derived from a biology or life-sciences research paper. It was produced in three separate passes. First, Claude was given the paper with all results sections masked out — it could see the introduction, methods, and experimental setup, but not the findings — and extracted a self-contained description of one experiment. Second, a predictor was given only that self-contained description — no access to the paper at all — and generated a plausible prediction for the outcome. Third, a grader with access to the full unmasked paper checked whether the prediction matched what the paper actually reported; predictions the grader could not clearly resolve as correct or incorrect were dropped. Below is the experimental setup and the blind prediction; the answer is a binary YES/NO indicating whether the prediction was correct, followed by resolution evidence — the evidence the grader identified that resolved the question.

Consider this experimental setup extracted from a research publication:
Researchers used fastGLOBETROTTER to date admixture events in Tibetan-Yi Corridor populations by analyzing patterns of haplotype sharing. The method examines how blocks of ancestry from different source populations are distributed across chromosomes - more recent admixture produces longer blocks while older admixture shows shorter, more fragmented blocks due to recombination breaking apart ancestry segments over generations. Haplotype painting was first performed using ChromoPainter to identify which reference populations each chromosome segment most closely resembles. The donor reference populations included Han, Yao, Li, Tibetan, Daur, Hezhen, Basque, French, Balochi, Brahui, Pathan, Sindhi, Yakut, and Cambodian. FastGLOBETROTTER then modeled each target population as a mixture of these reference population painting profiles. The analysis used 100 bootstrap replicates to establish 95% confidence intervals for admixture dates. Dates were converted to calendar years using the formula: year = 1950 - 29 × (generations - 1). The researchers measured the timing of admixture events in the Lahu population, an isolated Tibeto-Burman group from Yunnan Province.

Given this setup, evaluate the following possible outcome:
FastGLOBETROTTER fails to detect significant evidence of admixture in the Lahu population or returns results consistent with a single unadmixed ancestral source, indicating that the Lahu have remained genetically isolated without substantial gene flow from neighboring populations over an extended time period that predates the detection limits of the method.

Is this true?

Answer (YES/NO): NO